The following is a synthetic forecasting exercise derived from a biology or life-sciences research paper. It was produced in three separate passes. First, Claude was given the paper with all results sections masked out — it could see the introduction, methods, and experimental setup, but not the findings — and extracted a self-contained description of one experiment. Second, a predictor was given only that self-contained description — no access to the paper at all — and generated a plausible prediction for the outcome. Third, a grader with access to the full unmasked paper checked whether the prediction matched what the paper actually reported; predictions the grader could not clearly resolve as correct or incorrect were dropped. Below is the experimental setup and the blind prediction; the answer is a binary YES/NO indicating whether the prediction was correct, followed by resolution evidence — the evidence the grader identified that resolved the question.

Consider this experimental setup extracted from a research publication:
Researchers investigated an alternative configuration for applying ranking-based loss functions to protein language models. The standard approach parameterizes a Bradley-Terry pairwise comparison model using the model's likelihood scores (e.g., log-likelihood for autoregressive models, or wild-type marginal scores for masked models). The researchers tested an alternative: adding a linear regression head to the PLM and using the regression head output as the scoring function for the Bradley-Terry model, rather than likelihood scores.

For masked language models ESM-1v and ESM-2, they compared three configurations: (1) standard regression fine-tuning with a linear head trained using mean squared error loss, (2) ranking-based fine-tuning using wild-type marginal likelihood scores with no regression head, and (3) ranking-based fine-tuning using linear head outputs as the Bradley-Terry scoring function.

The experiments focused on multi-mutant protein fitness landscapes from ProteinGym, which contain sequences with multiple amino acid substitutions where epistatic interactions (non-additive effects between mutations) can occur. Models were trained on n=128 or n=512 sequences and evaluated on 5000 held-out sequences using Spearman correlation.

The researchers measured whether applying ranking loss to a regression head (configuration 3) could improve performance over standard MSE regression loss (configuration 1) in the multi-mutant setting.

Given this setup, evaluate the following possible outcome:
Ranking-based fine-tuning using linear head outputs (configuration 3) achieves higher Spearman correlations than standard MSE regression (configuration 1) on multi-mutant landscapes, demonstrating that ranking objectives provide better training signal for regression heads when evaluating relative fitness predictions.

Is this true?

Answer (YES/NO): YES